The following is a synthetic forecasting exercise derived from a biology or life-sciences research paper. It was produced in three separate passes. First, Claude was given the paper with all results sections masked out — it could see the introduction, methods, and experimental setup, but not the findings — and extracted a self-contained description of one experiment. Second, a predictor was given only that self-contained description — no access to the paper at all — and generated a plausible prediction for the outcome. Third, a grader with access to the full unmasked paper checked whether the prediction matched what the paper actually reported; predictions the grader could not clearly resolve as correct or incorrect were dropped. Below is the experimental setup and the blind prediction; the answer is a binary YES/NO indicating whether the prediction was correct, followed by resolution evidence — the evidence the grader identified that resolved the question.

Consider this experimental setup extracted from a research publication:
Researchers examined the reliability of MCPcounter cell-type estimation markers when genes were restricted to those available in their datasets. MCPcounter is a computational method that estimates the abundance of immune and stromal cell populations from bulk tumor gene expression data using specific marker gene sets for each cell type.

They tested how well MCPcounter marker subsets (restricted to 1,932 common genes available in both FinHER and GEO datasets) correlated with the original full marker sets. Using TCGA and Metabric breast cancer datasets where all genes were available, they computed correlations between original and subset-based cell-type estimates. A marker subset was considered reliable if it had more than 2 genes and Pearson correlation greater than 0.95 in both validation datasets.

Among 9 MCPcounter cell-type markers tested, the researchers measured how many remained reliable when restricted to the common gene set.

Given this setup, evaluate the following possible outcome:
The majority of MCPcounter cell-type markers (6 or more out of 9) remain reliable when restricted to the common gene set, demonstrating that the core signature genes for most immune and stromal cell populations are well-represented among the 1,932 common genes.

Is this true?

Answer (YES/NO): NO